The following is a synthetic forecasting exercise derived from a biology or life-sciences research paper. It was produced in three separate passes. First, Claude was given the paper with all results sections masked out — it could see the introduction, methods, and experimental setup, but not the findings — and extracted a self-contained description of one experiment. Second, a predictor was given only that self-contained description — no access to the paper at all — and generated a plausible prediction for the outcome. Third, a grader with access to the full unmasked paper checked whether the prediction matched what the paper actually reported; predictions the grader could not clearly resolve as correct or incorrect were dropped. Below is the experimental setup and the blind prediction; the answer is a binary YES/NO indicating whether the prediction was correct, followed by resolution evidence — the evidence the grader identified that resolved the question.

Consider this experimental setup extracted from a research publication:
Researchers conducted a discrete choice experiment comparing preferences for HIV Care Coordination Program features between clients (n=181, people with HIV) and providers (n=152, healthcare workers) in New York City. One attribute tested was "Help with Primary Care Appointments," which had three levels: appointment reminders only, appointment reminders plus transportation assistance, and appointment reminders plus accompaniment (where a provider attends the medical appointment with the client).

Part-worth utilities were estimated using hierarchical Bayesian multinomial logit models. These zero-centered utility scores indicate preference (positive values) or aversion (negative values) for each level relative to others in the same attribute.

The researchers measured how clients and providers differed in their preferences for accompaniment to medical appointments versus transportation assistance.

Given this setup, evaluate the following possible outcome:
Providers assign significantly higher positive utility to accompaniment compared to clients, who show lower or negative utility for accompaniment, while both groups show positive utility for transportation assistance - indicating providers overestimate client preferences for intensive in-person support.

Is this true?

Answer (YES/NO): YES